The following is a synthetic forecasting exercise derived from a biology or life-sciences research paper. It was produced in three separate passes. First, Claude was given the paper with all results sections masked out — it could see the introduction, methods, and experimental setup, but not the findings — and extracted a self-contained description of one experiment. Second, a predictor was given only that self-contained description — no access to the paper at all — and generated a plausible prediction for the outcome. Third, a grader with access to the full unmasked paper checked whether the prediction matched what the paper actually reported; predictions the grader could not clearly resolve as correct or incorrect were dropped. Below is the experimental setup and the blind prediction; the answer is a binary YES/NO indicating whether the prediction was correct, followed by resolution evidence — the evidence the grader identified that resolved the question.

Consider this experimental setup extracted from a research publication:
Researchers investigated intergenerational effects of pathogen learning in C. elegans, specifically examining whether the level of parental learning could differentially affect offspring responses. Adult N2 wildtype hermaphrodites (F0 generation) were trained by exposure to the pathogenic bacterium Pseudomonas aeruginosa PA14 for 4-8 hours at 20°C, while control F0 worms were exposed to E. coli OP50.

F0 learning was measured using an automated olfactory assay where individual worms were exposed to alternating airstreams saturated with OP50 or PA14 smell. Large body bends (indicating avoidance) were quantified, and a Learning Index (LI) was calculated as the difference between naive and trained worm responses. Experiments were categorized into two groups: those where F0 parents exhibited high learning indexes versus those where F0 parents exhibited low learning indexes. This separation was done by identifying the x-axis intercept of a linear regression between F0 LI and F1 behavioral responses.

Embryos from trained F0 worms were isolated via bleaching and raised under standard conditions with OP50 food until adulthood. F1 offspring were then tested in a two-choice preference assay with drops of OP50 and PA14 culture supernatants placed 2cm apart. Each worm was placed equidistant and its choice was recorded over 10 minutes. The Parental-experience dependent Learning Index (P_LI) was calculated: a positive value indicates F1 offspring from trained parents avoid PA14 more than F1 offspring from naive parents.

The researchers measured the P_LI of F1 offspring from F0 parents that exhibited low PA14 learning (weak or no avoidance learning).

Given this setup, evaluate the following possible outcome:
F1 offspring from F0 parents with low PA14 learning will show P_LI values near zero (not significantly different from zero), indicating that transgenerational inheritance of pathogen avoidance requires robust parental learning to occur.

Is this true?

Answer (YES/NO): NO